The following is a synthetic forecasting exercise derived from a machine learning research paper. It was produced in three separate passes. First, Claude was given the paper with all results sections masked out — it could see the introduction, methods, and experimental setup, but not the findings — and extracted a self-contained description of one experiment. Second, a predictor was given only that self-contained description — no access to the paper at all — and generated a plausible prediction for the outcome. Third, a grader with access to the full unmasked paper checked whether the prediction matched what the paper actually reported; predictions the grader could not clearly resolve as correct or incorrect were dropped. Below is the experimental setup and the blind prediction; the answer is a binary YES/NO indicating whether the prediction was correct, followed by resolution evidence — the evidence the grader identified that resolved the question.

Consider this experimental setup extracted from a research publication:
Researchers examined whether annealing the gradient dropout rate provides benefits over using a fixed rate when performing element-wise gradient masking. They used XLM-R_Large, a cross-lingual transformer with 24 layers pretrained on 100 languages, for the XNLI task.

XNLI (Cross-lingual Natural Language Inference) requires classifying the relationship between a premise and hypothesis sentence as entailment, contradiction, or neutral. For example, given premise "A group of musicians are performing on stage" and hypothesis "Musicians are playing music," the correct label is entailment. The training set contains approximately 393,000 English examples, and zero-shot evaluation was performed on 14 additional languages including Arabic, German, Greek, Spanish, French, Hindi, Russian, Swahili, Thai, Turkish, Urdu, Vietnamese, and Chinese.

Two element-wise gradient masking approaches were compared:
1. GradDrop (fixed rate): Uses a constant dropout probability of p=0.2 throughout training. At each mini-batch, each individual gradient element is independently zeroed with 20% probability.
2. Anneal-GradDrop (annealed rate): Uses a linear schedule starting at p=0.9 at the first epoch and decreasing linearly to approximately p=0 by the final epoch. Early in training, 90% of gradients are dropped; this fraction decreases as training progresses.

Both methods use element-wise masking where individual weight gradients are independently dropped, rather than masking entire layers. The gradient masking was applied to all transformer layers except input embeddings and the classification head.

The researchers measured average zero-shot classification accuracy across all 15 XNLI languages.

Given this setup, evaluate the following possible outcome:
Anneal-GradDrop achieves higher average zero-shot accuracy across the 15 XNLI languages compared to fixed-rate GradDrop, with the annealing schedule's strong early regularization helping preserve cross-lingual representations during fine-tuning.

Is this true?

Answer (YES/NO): NO